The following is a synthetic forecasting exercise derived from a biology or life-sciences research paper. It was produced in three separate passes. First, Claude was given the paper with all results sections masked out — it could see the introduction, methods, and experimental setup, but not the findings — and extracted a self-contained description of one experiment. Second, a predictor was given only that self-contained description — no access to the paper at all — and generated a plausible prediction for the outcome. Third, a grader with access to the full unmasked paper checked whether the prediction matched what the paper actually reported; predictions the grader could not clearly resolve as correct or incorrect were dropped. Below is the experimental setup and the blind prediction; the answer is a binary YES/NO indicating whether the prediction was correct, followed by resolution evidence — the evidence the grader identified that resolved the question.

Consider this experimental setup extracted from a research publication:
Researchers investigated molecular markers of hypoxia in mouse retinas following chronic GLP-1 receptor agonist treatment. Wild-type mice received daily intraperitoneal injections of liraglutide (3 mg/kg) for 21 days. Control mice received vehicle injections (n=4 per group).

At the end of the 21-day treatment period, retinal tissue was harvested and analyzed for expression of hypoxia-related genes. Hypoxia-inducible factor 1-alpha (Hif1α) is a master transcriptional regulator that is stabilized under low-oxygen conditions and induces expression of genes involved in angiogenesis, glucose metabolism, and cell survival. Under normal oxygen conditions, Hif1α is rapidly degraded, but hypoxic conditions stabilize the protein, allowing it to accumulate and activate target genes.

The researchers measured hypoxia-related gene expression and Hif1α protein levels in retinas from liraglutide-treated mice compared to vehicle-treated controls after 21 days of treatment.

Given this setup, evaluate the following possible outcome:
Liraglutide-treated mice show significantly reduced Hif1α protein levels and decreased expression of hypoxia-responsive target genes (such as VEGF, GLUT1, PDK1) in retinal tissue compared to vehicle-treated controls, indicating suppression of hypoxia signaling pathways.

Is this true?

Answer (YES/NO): NO